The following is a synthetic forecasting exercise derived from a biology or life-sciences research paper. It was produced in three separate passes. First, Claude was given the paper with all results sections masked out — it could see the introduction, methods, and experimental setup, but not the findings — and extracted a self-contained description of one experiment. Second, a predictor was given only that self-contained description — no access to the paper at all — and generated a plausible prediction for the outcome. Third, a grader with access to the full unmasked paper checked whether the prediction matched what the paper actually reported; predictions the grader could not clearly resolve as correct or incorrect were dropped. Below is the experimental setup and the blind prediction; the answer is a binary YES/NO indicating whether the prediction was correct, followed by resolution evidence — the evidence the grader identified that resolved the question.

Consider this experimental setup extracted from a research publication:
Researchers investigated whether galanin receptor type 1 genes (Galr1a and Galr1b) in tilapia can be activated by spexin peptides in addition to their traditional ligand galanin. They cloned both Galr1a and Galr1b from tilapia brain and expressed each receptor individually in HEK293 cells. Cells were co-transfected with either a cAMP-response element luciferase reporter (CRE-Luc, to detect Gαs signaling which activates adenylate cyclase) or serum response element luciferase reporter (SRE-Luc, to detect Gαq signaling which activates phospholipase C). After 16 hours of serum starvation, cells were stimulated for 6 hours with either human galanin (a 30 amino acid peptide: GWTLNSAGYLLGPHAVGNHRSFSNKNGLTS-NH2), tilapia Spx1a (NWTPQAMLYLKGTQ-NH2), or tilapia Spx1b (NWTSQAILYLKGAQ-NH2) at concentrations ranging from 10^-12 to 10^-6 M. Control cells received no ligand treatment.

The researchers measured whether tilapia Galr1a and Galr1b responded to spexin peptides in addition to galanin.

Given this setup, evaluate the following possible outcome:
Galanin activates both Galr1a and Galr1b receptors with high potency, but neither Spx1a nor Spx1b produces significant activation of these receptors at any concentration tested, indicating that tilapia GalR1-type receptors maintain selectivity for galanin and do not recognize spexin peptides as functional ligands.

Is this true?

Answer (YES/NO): NO